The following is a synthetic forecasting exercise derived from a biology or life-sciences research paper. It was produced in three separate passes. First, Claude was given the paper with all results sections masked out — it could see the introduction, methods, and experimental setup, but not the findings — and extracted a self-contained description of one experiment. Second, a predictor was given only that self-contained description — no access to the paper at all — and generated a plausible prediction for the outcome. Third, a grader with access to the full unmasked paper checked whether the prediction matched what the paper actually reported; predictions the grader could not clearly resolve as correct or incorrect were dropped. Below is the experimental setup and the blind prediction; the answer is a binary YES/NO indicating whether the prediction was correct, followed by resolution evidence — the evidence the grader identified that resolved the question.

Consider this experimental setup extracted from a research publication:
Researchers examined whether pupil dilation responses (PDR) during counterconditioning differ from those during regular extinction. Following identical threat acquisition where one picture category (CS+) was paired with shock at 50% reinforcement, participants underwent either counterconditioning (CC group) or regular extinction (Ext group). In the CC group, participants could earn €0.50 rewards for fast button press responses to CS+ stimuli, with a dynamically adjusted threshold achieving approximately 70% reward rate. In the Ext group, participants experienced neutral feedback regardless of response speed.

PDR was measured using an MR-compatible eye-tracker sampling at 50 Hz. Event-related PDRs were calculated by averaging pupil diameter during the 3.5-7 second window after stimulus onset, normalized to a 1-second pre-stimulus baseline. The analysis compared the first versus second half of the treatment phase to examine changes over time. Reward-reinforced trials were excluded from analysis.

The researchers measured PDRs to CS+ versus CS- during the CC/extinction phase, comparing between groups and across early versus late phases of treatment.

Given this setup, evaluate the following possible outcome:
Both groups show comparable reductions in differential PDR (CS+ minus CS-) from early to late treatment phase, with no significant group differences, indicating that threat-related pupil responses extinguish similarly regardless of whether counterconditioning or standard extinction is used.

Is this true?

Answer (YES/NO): NO